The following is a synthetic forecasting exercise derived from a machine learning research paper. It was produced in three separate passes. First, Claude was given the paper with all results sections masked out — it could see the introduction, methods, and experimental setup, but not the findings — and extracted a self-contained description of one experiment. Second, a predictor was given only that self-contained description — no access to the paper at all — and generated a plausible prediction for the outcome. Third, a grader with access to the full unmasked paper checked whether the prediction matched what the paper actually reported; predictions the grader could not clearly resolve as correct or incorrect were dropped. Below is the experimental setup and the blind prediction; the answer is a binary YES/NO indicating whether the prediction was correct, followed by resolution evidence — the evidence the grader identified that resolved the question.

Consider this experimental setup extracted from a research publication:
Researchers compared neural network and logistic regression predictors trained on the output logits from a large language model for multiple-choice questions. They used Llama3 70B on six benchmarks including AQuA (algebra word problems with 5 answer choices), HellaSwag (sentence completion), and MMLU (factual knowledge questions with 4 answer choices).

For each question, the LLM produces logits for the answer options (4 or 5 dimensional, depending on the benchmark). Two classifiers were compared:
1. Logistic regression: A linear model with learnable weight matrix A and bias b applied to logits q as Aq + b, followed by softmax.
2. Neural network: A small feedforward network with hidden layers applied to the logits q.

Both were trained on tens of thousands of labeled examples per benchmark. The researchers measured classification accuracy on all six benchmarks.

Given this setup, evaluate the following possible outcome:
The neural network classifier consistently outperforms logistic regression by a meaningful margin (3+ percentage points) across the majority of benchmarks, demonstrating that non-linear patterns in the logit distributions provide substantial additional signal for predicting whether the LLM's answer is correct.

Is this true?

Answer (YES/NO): NO